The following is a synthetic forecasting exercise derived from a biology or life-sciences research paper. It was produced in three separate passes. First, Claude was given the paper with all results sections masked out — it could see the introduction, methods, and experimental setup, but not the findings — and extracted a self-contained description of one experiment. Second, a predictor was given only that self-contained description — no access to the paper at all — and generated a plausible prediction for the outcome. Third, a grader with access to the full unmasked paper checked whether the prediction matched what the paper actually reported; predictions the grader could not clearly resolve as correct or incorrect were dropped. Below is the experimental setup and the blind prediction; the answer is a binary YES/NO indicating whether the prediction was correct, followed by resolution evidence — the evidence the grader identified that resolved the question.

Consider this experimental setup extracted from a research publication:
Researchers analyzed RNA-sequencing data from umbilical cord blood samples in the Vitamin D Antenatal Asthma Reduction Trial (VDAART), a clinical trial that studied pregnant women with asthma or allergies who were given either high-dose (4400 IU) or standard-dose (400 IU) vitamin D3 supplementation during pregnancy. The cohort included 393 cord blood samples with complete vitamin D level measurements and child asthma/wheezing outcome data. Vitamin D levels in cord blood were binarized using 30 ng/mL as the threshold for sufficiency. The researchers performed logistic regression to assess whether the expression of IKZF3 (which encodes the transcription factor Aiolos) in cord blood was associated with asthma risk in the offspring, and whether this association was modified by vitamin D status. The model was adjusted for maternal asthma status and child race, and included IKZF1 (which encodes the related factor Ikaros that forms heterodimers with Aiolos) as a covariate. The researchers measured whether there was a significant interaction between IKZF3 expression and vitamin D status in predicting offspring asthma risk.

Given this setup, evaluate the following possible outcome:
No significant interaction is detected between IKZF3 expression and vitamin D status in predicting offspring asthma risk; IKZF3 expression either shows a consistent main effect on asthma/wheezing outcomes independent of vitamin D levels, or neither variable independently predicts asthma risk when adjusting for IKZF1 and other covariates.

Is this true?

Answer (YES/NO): NO